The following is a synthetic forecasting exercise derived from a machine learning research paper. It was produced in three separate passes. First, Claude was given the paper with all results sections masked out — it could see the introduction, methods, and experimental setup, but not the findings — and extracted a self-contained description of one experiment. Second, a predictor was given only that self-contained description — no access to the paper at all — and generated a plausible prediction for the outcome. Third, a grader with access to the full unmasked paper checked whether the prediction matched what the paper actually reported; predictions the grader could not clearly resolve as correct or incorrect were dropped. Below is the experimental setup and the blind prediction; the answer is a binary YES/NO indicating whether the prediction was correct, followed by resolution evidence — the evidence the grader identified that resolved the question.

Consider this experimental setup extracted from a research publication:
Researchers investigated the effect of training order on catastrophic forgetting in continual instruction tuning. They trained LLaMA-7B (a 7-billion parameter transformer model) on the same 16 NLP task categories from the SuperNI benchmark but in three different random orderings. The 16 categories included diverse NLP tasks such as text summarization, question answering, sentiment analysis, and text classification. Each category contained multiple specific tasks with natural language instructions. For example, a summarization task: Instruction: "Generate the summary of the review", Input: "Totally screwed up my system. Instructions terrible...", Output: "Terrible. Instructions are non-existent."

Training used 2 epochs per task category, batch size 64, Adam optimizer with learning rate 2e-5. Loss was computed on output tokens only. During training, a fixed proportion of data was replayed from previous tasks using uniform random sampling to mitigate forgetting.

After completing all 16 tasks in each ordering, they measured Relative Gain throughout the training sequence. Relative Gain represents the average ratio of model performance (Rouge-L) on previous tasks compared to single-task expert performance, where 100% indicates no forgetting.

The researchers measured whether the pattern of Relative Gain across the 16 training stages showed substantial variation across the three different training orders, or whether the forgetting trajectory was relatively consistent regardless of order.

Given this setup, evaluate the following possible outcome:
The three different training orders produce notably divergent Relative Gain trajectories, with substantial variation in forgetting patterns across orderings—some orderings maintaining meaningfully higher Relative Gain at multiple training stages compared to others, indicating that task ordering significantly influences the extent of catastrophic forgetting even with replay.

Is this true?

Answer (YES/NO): YES